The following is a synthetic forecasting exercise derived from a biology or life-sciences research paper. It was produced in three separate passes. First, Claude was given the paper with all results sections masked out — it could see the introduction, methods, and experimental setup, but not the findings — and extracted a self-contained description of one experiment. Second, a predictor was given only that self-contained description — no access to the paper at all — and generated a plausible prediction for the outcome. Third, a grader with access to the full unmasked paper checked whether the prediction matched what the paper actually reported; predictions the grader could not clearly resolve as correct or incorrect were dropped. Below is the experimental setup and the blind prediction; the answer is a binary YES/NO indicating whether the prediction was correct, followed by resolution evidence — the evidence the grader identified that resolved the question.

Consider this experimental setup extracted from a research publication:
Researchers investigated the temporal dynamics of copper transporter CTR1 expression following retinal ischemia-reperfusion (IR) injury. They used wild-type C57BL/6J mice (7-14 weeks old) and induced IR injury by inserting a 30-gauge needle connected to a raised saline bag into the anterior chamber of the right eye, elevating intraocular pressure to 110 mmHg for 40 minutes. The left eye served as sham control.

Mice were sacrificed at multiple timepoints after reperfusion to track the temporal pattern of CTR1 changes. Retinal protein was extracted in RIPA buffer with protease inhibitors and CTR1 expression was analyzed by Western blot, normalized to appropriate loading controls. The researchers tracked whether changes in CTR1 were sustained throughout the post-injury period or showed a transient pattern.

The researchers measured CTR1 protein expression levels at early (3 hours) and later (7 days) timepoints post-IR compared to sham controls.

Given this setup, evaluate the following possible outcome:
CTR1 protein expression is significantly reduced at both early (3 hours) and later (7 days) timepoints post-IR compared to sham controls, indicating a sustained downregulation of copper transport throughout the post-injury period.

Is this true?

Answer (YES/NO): NO